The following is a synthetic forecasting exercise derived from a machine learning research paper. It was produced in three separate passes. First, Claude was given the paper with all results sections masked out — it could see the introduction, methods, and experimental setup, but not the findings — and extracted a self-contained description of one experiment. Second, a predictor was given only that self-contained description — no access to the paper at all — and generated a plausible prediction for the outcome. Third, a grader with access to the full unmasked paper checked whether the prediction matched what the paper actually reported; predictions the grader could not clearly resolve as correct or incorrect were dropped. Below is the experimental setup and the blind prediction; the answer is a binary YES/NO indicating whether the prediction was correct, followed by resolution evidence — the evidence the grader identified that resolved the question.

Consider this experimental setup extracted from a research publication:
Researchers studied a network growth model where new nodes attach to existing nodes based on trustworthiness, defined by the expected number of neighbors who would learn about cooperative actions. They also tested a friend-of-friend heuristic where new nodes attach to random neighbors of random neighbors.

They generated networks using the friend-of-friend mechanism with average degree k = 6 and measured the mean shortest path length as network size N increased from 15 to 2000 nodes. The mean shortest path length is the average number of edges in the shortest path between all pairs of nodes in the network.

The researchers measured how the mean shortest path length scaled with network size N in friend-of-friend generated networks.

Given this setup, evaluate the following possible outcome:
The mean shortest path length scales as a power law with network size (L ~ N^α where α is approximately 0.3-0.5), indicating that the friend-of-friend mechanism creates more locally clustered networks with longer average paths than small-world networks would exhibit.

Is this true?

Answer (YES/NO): NO